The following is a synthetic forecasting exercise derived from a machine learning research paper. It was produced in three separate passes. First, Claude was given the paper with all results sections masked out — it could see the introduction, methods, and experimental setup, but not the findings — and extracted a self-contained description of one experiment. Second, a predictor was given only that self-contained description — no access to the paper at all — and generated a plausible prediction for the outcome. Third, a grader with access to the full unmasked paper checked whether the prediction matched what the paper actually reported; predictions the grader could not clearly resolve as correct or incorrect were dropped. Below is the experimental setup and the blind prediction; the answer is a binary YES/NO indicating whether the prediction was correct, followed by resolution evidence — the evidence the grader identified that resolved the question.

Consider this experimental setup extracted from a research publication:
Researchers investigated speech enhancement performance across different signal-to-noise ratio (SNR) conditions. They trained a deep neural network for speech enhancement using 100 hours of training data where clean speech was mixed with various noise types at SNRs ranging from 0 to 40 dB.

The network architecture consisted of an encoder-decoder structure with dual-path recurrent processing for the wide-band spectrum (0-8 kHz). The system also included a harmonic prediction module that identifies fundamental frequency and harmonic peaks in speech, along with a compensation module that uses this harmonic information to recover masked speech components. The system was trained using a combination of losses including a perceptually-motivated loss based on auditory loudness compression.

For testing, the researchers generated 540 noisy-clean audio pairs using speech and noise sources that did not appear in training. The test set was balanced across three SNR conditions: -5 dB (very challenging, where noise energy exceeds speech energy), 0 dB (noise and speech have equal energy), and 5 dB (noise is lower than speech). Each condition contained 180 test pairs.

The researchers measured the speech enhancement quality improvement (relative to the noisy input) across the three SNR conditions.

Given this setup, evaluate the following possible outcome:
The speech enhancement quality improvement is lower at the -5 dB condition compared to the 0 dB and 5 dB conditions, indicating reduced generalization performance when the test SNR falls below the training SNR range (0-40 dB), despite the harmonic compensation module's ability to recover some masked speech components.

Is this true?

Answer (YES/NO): NO